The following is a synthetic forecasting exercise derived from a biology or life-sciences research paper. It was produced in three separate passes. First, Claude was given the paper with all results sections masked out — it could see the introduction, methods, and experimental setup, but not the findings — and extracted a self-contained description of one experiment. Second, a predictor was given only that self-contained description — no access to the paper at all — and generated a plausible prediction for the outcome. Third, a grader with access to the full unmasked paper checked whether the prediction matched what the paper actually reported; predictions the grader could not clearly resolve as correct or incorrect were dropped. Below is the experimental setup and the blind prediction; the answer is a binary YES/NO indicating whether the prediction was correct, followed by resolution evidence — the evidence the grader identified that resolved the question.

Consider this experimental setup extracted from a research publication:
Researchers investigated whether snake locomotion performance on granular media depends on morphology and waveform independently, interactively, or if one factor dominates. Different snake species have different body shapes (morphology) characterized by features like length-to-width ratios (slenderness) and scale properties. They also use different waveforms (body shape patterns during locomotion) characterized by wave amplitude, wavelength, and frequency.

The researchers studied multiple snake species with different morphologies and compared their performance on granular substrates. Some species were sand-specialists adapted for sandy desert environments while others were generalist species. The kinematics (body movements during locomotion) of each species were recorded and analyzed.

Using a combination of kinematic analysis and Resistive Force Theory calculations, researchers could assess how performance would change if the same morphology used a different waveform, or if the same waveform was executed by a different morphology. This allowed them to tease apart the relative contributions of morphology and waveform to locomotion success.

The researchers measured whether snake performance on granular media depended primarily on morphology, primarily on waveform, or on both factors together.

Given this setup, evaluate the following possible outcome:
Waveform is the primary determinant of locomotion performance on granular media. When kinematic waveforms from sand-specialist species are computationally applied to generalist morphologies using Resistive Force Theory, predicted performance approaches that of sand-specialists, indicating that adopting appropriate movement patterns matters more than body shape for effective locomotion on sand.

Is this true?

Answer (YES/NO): NO